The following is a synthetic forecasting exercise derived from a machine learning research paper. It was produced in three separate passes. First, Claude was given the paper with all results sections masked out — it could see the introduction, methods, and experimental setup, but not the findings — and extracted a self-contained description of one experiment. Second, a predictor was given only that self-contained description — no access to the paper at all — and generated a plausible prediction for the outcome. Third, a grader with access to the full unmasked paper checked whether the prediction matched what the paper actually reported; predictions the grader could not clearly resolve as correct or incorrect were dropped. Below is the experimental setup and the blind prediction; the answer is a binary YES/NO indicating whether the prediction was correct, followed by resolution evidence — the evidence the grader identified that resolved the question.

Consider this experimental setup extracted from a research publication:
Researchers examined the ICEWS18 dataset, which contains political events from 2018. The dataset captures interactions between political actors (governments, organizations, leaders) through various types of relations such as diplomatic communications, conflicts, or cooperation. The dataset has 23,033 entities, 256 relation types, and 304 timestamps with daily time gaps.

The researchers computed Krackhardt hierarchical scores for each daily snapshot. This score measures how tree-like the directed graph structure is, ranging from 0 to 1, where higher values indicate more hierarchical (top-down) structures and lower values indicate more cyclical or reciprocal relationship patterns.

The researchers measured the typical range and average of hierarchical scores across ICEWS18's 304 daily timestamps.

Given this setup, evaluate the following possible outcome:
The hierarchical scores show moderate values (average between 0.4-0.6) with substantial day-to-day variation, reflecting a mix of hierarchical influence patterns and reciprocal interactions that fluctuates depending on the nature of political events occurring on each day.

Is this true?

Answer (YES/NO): NO